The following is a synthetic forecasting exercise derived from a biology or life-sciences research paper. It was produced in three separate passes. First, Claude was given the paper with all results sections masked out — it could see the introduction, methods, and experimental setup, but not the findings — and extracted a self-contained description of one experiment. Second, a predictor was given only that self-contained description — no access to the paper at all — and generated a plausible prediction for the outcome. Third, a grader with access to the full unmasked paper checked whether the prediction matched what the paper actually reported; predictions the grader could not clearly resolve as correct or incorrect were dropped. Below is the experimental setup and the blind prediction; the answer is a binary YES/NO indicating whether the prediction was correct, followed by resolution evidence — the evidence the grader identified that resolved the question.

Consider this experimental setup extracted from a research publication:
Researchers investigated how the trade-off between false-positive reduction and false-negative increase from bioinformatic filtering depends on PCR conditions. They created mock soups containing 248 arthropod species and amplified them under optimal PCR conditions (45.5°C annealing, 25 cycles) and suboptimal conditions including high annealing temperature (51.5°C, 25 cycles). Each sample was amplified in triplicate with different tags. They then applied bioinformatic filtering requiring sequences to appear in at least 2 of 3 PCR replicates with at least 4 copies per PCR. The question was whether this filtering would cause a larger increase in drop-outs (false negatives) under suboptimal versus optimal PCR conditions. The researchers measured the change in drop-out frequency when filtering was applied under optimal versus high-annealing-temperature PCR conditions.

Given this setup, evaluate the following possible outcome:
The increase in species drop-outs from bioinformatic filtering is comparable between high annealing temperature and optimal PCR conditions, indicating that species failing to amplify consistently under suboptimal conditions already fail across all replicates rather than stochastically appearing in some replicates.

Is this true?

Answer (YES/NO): NO